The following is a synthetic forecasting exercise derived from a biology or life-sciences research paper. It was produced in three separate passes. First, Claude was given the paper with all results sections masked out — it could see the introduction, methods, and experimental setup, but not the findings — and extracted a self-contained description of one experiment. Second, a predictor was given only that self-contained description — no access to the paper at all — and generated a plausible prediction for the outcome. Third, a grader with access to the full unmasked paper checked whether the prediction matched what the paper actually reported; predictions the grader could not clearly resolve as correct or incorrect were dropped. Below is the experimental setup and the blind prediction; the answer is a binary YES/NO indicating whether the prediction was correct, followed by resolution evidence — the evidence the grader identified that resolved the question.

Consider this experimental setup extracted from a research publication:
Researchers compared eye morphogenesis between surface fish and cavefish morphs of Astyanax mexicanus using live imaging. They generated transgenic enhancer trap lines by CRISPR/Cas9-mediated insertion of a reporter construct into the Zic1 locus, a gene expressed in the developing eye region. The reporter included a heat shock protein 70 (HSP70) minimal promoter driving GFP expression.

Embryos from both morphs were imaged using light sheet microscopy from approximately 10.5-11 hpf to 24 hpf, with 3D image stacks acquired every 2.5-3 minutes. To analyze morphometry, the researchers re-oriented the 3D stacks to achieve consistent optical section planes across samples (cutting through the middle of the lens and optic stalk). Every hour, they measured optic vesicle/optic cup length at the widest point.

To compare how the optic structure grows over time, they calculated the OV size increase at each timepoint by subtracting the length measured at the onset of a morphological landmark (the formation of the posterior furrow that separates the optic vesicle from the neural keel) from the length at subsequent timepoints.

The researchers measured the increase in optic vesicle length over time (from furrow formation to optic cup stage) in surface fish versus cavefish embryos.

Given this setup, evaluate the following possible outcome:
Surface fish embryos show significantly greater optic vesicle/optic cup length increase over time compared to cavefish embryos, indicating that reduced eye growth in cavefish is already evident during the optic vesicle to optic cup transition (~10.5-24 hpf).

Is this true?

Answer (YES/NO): NO